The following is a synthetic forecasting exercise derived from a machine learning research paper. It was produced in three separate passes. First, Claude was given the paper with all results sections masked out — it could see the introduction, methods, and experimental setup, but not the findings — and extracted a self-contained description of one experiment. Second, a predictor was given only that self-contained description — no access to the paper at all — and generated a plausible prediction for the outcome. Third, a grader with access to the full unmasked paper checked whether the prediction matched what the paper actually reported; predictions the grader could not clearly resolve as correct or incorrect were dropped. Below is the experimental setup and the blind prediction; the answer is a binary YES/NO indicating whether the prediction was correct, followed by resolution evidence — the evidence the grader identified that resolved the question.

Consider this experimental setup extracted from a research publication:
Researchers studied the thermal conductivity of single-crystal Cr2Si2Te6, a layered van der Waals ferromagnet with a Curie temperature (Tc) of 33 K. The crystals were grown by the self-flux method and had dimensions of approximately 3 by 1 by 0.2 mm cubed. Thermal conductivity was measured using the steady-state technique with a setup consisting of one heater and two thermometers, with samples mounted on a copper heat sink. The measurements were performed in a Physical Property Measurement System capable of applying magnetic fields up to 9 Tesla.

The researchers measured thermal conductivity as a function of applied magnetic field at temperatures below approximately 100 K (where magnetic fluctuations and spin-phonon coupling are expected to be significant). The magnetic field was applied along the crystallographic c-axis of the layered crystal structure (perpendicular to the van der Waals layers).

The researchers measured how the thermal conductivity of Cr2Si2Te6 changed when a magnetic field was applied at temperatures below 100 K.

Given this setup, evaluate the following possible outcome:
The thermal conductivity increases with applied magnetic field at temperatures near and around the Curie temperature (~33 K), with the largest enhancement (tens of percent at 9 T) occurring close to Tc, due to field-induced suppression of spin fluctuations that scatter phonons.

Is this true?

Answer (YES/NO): NO